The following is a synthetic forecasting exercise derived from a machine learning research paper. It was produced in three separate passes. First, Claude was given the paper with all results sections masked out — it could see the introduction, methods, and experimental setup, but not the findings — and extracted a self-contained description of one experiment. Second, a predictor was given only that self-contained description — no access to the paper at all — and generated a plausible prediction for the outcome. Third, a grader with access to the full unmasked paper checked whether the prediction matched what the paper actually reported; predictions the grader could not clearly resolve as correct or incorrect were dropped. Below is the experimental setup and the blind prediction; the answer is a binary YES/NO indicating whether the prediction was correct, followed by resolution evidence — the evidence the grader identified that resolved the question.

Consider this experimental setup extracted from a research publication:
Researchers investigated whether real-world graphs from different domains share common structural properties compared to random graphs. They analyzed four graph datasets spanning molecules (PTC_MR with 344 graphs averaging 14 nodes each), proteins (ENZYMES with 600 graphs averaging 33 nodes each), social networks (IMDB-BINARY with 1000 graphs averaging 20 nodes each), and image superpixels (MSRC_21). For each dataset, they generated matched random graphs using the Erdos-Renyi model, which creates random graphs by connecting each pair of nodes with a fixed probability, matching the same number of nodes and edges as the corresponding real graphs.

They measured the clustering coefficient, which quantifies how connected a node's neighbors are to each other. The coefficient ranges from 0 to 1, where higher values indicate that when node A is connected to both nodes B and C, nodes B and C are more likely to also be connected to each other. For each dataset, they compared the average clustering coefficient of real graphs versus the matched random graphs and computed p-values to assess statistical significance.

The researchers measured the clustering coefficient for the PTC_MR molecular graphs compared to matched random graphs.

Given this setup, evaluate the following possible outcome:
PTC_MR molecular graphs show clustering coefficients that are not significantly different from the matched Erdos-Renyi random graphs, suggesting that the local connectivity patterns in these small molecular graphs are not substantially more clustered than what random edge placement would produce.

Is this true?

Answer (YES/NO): NO